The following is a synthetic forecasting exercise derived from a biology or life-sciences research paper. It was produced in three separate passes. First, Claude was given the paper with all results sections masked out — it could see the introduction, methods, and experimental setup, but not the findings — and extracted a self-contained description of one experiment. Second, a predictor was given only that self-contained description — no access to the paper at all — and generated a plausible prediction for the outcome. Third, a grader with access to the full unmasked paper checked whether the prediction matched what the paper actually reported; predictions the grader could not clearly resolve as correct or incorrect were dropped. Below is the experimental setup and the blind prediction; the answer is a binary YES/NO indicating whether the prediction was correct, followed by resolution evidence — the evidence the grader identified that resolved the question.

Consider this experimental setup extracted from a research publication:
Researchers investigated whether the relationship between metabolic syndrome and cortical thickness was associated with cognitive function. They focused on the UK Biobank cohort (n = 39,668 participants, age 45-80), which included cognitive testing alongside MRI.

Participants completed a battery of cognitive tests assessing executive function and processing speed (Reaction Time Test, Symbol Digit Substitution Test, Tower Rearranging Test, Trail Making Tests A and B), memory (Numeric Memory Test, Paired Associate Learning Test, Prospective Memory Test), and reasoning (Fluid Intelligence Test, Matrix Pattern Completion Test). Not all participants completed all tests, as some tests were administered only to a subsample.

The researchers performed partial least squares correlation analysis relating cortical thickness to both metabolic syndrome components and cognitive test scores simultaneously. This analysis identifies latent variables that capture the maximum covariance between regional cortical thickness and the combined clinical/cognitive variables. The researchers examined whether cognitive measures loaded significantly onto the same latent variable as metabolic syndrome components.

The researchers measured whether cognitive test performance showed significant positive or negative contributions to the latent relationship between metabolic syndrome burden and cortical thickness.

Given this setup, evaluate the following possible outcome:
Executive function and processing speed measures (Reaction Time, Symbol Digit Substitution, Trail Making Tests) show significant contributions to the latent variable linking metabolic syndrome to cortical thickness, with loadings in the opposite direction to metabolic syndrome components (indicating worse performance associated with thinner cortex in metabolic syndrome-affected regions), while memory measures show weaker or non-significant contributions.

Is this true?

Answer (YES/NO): NO